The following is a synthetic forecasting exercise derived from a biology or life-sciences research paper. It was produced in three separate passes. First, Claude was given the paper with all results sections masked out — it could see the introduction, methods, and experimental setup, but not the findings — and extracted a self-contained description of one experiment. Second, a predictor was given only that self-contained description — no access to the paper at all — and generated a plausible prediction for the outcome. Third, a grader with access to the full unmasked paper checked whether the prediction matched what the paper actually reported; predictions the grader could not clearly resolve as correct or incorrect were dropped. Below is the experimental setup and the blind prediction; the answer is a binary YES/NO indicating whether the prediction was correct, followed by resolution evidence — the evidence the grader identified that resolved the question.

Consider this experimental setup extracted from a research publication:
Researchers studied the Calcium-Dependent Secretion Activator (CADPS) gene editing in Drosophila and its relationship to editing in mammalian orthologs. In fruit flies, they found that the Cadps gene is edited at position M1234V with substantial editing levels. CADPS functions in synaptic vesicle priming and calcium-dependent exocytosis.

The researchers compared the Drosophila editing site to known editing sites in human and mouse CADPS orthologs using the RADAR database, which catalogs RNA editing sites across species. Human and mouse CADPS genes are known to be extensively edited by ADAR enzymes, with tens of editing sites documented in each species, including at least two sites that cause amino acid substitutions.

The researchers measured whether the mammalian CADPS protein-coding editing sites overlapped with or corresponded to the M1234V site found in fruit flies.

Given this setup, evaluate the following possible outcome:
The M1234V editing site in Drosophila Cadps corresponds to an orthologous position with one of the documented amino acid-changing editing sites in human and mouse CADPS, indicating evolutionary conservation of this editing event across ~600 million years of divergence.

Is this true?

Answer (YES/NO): NO